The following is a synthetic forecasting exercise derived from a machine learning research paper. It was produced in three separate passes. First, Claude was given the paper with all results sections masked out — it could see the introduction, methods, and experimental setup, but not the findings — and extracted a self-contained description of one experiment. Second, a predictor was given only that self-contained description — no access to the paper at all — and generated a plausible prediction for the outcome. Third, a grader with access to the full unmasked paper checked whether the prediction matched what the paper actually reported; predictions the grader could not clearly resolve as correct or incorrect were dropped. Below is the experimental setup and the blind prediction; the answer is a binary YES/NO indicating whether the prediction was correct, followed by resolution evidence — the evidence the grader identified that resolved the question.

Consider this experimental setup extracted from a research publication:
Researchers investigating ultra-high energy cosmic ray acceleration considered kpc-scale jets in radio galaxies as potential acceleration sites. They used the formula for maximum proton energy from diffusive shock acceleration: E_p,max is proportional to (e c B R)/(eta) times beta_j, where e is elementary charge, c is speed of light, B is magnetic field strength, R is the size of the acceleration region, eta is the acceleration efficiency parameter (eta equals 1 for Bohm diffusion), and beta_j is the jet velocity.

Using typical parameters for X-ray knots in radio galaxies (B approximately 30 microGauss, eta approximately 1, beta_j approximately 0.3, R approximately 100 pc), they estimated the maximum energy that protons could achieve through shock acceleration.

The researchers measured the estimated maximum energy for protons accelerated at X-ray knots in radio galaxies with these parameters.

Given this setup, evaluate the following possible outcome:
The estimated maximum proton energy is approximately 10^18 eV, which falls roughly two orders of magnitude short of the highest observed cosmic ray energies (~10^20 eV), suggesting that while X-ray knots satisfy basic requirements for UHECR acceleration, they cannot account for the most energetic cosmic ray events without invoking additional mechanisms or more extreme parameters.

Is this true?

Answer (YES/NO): NO